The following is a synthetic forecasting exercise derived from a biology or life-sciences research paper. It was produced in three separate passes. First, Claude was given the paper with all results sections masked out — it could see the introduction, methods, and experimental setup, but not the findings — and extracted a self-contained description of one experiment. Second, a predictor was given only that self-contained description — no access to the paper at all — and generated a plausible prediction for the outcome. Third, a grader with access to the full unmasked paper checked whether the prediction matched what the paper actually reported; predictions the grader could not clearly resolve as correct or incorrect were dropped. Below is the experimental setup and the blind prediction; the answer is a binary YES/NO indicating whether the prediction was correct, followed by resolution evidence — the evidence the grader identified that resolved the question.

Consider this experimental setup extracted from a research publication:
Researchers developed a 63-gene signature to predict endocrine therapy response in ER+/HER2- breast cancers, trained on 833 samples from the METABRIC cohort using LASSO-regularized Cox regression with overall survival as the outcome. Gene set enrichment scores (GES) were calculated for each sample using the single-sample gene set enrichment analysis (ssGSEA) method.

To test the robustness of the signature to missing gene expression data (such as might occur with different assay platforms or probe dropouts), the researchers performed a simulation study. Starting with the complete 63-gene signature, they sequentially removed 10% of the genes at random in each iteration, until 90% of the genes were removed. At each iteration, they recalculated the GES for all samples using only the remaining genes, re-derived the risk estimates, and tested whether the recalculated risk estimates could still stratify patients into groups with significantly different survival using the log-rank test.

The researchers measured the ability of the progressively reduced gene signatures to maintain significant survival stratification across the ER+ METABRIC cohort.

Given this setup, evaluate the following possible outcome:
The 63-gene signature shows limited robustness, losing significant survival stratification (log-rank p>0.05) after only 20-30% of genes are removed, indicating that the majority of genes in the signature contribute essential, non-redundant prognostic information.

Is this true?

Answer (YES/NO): NO